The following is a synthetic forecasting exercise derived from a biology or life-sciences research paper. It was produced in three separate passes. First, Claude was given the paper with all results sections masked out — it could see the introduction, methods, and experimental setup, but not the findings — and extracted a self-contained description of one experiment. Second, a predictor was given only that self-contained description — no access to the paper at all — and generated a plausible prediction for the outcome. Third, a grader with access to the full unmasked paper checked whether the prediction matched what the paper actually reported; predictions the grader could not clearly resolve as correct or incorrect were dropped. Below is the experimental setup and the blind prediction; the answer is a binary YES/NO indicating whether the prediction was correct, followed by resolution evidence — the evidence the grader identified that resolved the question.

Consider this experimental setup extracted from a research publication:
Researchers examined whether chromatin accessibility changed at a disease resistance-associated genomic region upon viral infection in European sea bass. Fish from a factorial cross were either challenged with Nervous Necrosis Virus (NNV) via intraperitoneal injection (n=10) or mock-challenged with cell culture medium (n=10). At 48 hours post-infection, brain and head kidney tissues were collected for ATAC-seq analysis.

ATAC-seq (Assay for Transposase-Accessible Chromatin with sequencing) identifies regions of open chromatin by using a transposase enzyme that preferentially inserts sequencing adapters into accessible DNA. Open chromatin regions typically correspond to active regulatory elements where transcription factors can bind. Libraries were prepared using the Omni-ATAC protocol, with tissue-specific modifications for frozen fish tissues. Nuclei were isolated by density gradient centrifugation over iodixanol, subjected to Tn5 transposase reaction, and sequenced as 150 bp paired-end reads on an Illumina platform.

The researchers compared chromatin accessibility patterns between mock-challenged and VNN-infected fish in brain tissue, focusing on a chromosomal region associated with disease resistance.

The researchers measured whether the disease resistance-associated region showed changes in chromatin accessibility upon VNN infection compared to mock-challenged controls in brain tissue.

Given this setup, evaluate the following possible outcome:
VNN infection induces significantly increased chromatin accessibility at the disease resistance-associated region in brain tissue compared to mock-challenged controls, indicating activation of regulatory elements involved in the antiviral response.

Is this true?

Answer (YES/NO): NO